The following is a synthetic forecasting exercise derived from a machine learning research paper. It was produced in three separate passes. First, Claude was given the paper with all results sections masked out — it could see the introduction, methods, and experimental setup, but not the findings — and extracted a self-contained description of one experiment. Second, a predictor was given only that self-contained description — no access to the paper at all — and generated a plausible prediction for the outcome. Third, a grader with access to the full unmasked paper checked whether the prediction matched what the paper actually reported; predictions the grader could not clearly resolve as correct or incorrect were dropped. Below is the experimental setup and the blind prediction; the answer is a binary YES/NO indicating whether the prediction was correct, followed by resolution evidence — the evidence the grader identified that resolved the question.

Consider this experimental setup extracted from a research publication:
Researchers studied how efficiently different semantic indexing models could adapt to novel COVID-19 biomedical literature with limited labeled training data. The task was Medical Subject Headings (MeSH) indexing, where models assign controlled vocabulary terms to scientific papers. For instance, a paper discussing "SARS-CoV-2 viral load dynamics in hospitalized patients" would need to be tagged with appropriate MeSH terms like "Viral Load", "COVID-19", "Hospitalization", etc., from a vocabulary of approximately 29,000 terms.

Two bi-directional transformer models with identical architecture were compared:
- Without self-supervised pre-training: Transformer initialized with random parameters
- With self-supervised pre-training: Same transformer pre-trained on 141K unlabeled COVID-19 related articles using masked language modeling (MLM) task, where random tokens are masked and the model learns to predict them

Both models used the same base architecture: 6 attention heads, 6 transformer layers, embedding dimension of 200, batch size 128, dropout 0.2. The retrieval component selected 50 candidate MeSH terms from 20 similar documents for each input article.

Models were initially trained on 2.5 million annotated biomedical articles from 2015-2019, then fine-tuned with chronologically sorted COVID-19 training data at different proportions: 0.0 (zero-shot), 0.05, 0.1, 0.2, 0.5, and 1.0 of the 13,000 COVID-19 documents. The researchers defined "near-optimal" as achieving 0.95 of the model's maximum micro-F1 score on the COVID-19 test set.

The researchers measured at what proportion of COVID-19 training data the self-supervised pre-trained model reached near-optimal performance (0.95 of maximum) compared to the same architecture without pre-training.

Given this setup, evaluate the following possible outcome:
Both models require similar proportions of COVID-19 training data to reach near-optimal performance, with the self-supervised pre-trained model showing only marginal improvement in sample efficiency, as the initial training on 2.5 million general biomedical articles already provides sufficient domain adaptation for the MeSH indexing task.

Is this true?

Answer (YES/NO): NO